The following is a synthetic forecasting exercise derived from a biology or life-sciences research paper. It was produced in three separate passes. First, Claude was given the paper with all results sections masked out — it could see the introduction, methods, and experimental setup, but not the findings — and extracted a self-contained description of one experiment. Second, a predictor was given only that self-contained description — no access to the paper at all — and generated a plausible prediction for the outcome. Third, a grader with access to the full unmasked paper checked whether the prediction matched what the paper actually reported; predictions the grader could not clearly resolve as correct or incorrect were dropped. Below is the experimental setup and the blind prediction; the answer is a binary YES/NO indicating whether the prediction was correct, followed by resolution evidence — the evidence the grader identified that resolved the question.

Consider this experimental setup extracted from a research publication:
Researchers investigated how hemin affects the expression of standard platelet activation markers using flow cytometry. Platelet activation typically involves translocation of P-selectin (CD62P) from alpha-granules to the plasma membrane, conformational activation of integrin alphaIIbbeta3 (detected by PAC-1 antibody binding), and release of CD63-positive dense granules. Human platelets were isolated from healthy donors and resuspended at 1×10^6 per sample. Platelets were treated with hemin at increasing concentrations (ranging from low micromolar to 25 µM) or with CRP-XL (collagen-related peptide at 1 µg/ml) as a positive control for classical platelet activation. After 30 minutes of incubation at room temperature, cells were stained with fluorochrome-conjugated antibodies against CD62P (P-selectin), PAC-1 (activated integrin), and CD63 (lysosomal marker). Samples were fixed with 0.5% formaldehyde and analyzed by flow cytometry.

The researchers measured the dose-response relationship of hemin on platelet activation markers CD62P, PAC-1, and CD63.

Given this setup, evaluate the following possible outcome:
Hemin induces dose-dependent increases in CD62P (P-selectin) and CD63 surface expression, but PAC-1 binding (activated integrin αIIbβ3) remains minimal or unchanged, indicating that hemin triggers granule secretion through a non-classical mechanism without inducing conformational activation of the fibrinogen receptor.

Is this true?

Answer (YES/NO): NO